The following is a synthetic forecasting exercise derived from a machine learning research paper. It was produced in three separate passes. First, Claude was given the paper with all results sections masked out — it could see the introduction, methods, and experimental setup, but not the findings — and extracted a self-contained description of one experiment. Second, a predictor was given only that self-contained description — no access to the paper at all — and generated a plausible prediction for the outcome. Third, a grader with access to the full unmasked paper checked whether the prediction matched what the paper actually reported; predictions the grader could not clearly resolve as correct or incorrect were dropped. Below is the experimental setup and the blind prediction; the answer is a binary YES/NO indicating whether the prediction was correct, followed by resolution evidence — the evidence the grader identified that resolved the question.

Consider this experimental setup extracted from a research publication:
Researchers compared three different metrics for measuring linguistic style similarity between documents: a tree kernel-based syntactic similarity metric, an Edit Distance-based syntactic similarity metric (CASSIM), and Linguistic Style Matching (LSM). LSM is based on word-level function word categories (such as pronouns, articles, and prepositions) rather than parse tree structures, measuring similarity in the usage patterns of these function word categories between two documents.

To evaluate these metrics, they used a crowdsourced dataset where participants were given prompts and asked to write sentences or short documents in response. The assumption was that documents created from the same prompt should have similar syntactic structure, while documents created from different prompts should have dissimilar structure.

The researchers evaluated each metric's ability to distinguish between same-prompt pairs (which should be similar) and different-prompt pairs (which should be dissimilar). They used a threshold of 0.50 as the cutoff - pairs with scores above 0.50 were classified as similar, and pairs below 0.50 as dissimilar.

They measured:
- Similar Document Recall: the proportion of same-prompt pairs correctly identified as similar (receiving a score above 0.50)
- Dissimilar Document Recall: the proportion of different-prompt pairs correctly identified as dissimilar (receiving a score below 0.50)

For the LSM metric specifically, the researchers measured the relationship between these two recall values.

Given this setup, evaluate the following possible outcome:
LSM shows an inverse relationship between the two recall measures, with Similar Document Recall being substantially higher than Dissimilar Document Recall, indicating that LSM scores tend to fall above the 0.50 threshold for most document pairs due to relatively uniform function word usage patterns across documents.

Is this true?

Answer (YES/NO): YES